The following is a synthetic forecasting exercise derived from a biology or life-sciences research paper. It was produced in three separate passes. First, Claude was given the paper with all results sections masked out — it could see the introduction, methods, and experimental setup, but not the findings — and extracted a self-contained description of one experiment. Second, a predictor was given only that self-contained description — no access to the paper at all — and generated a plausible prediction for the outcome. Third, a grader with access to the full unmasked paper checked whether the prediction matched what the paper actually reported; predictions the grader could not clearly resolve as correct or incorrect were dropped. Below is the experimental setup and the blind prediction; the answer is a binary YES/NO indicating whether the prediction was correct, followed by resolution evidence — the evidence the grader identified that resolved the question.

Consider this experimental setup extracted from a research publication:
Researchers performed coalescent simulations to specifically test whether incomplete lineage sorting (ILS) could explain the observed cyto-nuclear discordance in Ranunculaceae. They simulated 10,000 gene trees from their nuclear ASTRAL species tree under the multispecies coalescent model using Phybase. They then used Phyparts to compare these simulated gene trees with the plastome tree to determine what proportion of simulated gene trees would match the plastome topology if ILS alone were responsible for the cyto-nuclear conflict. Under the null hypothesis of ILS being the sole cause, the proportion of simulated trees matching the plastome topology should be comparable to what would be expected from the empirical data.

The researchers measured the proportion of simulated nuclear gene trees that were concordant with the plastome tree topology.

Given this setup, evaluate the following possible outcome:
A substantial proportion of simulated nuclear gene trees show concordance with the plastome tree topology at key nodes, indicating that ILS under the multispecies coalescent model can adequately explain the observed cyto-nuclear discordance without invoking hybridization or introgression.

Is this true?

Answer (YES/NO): NO